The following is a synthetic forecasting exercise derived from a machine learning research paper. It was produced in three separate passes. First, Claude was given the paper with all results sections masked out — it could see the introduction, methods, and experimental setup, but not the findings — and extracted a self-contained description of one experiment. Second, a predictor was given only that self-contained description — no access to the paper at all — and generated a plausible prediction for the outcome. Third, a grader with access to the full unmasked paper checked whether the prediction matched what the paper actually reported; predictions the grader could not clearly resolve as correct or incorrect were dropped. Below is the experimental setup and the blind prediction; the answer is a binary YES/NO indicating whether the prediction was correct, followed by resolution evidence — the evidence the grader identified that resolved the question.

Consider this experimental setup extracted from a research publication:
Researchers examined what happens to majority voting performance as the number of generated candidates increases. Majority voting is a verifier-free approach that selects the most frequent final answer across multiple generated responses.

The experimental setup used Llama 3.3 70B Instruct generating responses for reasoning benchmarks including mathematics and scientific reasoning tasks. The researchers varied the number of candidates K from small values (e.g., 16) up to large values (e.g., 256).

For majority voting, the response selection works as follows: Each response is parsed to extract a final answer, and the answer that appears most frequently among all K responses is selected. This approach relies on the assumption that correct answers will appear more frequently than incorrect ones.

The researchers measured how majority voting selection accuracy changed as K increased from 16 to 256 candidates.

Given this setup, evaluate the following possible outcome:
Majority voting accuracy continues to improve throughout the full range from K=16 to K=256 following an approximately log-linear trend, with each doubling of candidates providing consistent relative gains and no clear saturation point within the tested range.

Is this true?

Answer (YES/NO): NO